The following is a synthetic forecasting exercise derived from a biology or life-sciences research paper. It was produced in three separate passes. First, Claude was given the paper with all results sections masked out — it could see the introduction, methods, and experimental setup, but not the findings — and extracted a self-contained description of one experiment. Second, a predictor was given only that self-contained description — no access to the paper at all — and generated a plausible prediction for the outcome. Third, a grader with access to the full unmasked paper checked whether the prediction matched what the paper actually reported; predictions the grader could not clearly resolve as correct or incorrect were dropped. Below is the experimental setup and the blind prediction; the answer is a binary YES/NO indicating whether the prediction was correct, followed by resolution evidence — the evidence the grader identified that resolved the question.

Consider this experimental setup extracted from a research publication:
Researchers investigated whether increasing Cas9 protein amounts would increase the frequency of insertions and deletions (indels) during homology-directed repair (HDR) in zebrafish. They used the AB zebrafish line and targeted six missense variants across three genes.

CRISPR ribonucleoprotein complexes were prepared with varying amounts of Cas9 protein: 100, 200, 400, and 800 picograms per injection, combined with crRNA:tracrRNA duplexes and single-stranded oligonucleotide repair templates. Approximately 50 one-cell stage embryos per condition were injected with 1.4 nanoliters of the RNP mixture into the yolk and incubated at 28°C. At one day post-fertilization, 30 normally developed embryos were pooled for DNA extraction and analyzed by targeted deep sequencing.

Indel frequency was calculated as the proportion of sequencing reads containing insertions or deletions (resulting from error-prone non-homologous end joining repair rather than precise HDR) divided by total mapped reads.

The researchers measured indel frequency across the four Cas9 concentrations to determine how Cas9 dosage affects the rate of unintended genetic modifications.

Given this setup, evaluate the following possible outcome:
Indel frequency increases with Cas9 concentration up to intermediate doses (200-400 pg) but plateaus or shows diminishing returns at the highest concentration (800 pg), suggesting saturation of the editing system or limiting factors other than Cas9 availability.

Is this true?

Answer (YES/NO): NO